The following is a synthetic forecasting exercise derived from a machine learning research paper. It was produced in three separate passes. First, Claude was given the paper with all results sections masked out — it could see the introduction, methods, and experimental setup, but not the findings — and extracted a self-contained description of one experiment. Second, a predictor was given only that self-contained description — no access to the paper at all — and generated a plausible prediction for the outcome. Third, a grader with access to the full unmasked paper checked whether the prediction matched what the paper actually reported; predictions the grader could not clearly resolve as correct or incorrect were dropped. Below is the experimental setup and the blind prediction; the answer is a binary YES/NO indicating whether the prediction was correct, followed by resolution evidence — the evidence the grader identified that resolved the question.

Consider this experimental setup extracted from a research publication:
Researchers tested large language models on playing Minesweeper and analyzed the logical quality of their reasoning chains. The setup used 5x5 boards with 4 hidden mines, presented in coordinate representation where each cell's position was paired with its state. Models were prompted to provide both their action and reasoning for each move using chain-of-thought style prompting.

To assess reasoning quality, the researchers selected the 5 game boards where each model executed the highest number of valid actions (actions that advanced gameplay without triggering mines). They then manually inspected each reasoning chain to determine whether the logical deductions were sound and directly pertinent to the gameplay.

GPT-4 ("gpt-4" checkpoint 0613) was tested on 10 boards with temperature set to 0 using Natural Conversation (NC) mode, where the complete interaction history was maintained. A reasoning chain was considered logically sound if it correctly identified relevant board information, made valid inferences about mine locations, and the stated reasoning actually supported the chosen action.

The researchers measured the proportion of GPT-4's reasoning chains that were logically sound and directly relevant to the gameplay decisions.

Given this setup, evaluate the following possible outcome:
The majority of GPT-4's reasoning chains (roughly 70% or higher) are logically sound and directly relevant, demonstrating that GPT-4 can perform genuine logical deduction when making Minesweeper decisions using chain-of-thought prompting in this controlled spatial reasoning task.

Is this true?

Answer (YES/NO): NO